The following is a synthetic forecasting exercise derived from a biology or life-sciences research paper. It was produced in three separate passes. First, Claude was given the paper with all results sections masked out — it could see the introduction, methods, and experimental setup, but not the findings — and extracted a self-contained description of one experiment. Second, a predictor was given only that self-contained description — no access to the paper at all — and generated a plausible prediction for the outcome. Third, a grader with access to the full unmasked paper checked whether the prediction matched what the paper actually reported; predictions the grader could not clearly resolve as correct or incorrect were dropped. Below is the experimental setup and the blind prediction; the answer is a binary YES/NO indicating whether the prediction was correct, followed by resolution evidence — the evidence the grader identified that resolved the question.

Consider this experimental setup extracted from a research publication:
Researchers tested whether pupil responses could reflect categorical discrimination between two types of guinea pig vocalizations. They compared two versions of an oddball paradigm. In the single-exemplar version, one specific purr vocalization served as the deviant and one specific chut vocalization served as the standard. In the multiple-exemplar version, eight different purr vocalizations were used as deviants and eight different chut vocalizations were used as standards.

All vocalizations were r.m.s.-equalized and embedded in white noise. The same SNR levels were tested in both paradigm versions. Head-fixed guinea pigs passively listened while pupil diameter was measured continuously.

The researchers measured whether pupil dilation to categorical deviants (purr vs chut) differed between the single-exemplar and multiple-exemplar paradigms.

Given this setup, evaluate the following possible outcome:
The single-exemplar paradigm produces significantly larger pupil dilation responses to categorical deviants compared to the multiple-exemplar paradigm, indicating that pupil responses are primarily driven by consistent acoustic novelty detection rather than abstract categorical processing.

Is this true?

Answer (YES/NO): NO